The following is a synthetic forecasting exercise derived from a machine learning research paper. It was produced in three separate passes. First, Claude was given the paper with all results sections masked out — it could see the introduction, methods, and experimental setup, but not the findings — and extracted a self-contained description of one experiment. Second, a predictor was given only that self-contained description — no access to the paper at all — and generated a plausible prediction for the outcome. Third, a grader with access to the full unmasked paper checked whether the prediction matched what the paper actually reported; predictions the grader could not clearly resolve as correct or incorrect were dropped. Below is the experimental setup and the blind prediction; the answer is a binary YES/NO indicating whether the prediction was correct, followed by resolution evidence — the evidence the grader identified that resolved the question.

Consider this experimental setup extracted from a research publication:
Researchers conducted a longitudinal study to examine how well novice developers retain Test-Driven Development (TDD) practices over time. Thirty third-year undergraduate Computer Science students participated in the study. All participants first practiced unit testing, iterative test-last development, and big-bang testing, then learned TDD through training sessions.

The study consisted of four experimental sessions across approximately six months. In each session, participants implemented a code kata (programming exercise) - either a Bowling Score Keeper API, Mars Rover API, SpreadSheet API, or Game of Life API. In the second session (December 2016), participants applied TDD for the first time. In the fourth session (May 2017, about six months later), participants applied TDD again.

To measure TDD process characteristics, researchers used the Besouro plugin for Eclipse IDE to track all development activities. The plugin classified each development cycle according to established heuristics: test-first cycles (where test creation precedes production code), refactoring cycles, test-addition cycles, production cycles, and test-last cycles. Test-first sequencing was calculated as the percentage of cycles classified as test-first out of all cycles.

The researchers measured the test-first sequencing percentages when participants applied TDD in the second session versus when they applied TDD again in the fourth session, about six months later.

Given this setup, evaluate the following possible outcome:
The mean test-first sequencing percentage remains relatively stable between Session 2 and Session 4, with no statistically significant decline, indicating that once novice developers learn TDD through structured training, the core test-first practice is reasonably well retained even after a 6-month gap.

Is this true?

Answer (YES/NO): YES